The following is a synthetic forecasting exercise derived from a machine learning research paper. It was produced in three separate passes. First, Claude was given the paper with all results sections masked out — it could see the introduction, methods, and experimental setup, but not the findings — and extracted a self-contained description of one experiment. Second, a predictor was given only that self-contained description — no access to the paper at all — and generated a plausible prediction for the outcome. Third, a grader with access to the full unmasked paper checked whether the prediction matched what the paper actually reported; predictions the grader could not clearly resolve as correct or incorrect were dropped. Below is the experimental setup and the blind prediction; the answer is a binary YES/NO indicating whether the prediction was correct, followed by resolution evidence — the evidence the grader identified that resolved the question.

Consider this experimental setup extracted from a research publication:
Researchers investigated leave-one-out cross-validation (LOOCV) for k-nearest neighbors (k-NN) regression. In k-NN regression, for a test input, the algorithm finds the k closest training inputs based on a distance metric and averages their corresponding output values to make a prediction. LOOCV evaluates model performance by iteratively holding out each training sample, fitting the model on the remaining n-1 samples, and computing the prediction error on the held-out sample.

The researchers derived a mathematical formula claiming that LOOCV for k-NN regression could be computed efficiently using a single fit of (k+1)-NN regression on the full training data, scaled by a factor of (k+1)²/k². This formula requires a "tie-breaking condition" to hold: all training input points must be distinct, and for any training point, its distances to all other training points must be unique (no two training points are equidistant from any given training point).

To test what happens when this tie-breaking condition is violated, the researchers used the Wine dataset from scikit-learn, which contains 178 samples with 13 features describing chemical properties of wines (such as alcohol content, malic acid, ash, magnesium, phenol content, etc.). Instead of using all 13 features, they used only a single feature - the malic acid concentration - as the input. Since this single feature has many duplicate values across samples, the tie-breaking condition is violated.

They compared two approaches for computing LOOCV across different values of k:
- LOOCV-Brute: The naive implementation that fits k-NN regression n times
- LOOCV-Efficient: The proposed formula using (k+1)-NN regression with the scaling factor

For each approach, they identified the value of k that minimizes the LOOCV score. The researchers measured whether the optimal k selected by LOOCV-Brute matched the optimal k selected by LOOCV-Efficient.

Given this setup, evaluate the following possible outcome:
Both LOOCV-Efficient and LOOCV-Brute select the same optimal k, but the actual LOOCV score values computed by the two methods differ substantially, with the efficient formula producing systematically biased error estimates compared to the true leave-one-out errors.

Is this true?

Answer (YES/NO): NO